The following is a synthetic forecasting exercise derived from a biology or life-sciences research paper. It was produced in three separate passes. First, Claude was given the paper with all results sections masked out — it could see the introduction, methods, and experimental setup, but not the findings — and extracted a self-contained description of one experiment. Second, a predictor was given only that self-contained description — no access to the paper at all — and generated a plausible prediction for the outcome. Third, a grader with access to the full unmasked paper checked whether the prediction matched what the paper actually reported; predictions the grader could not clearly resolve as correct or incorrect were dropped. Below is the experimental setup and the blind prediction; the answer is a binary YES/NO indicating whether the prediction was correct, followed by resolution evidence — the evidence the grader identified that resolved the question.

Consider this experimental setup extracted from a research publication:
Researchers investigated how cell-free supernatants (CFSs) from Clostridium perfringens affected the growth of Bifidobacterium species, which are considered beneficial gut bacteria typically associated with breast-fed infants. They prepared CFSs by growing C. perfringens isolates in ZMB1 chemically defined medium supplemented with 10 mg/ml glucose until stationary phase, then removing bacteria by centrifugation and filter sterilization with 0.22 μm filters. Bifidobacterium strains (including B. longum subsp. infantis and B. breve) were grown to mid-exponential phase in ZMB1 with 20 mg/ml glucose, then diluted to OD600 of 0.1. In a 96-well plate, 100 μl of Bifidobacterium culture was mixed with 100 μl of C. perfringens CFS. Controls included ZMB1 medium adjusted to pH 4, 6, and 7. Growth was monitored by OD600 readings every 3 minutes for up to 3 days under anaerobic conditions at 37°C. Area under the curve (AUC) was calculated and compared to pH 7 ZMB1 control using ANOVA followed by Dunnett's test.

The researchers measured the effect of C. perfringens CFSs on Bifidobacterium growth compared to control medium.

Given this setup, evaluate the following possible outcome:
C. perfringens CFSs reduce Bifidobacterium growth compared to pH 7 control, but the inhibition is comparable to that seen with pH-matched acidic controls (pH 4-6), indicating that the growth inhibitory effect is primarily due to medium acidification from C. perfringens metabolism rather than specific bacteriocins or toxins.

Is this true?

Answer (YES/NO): NO